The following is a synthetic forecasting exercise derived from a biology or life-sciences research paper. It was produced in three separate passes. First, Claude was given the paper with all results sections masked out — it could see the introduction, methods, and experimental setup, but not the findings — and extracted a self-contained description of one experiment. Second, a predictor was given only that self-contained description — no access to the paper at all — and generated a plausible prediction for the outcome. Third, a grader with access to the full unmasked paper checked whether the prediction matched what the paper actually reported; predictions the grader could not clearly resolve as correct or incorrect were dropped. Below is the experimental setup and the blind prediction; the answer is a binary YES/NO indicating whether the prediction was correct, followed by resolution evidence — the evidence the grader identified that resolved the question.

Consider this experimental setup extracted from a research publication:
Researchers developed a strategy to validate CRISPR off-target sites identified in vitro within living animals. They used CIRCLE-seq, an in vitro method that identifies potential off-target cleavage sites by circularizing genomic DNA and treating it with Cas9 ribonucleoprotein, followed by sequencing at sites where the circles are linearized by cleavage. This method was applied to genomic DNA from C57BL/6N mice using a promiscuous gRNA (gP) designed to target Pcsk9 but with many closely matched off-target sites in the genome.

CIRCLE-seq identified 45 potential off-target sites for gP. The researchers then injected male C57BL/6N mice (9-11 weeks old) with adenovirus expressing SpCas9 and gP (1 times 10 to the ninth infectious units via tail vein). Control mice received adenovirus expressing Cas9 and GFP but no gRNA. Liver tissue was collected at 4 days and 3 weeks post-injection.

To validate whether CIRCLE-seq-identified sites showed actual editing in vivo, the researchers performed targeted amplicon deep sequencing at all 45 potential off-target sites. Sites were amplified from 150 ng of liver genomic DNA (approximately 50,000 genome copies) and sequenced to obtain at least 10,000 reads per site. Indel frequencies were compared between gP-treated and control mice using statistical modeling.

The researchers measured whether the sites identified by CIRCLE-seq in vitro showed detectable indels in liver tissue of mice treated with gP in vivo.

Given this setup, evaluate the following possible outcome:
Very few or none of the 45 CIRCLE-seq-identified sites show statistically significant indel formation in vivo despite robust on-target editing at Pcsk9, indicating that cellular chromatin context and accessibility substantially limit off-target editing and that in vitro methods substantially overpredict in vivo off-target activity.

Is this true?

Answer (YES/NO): NO